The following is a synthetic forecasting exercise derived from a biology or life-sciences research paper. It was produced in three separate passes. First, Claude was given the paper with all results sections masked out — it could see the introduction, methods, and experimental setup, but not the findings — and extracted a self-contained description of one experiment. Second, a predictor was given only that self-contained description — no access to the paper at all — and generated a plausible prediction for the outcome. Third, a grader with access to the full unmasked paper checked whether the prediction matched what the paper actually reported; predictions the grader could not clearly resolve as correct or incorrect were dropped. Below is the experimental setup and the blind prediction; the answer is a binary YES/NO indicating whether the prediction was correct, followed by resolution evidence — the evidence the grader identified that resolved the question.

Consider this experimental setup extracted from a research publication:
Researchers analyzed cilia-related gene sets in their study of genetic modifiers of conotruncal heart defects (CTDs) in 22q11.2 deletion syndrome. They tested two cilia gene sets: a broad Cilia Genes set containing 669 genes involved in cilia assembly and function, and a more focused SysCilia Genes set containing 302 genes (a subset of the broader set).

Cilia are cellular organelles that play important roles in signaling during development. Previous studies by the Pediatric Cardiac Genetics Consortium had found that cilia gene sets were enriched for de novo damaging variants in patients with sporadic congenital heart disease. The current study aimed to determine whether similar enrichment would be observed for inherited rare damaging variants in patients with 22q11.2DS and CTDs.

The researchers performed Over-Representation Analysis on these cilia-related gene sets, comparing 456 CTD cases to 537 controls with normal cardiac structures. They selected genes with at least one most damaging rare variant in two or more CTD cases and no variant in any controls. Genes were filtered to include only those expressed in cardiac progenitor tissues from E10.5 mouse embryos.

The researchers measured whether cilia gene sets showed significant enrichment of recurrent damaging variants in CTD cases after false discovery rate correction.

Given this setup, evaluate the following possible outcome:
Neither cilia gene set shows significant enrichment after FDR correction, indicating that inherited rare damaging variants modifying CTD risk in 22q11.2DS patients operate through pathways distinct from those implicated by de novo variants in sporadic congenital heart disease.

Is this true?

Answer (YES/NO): YES